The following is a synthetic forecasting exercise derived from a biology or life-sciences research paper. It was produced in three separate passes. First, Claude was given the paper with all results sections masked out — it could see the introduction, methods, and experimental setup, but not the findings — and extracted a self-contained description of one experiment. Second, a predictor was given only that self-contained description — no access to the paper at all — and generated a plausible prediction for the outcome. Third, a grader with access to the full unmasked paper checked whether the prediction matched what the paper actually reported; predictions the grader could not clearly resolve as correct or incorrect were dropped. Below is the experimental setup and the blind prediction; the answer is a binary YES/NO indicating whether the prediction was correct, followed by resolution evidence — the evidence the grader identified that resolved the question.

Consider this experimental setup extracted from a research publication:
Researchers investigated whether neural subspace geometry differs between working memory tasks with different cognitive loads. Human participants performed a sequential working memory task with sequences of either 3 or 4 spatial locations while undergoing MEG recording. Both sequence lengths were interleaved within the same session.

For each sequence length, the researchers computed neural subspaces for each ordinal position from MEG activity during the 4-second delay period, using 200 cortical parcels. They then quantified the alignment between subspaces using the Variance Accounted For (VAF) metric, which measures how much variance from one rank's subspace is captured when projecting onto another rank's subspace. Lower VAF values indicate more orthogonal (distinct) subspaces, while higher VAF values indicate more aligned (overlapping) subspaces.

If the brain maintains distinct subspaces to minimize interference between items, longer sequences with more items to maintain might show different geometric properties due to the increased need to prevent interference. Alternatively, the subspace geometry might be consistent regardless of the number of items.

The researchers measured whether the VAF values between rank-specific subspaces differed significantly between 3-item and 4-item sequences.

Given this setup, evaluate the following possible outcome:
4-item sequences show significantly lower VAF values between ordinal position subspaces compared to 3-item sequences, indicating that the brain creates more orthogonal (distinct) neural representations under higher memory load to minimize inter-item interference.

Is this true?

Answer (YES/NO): NO